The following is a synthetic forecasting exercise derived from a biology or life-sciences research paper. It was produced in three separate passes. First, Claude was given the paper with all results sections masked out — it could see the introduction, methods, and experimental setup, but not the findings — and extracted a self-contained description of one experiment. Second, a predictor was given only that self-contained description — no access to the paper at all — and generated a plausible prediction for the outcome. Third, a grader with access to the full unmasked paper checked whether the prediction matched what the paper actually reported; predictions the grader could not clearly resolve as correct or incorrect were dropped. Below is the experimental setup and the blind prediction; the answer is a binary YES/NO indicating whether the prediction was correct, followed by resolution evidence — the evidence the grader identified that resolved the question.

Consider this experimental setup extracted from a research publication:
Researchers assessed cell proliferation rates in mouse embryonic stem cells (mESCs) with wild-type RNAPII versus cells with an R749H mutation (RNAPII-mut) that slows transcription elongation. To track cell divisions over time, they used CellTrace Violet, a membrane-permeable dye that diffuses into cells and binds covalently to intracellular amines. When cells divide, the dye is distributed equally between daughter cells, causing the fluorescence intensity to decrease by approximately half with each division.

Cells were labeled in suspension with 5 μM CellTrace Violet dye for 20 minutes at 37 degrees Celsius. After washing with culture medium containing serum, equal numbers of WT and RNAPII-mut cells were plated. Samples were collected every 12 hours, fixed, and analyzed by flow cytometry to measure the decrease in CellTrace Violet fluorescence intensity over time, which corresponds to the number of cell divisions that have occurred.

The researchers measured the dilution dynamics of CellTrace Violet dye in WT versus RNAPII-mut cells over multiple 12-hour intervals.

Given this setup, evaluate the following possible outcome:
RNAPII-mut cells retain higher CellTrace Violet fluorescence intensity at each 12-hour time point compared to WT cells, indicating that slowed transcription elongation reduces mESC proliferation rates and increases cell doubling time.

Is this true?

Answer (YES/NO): NO